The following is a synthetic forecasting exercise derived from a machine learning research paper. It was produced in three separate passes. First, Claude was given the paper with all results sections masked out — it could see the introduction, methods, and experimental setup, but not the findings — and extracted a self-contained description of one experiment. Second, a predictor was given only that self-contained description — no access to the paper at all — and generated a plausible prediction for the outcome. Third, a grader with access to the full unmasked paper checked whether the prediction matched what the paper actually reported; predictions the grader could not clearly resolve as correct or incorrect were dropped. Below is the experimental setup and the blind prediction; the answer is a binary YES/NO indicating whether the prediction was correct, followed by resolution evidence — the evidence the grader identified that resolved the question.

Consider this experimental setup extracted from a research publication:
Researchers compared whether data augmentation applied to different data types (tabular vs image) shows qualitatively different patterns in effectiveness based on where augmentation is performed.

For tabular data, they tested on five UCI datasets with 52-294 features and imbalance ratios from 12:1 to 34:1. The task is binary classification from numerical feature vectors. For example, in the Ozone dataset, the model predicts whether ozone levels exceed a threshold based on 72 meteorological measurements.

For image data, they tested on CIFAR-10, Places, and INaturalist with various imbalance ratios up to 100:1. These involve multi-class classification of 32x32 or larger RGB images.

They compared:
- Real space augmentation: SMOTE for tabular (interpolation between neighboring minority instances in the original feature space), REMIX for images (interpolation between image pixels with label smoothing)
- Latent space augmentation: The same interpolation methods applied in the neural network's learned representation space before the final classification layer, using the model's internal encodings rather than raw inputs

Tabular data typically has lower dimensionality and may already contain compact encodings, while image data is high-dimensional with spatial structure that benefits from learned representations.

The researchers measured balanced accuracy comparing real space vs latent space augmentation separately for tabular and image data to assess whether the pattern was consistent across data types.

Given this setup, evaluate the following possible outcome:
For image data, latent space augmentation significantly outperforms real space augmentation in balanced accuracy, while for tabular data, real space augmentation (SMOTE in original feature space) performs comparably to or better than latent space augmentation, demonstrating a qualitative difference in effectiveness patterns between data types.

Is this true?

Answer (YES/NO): NO